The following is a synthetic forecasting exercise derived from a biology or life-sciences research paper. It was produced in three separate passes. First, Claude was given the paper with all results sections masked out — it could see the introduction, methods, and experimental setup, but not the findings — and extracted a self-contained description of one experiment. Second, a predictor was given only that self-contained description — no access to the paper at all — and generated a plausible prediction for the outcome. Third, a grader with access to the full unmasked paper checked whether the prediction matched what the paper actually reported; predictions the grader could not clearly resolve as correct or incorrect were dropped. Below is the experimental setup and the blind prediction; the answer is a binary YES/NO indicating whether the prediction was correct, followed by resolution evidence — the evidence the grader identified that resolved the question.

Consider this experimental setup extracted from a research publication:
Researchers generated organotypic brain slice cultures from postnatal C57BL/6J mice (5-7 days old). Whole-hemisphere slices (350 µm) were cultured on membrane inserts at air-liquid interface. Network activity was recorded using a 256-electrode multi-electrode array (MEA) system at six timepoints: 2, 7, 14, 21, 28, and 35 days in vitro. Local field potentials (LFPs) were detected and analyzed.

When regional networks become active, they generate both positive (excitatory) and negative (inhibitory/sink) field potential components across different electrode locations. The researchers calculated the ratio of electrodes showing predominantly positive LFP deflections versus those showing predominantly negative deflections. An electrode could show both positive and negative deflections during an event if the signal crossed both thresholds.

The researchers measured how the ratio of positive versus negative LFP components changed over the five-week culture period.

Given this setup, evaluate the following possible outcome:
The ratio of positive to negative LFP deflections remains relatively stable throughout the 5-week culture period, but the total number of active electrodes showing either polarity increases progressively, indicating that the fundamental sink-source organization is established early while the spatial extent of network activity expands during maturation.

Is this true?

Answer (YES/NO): YES